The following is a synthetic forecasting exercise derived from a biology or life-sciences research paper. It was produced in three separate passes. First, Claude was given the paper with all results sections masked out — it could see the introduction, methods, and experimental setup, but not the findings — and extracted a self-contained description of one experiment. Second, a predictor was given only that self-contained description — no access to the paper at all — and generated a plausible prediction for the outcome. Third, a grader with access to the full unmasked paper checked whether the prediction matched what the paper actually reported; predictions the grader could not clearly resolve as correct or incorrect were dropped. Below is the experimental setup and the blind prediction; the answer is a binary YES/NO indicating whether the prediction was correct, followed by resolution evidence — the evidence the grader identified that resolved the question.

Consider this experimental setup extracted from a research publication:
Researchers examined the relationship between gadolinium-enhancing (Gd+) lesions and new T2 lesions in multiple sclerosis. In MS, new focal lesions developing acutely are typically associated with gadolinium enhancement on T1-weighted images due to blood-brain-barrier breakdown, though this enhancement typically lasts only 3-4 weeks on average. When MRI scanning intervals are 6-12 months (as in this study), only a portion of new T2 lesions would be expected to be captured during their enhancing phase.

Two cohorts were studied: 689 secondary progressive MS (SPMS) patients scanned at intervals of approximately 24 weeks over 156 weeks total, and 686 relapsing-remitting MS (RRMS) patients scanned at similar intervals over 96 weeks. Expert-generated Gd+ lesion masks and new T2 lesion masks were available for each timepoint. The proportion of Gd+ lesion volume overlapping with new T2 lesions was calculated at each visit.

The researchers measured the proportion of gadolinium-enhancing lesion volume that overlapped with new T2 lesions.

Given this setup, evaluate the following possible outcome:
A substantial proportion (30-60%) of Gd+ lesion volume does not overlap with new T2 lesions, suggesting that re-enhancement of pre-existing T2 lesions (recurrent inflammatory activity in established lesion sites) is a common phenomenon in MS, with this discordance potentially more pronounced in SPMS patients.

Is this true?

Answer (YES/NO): NO